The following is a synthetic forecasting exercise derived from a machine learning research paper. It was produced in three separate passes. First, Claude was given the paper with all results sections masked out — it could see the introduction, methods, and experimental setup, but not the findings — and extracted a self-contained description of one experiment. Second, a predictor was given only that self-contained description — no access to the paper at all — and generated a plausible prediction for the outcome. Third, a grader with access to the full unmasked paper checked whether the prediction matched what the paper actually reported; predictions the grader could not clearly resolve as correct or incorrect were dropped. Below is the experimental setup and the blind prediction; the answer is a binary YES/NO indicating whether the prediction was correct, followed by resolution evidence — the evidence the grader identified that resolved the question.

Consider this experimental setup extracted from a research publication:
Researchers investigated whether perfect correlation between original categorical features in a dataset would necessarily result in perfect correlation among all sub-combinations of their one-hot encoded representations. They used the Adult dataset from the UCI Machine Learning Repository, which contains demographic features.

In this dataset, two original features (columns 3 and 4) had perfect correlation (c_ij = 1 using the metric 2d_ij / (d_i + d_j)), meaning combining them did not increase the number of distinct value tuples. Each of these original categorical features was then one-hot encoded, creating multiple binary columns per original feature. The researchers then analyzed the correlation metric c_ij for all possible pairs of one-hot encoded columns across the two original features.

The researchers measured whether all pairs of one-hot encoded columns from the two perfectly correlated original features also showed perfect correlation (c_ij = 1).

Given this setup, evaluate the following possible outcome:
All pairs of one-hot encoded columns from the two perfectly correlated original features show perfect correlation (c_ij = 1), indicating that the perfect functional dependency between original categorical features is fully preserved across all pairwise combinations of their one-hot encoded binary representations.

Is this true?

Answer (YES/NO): NO